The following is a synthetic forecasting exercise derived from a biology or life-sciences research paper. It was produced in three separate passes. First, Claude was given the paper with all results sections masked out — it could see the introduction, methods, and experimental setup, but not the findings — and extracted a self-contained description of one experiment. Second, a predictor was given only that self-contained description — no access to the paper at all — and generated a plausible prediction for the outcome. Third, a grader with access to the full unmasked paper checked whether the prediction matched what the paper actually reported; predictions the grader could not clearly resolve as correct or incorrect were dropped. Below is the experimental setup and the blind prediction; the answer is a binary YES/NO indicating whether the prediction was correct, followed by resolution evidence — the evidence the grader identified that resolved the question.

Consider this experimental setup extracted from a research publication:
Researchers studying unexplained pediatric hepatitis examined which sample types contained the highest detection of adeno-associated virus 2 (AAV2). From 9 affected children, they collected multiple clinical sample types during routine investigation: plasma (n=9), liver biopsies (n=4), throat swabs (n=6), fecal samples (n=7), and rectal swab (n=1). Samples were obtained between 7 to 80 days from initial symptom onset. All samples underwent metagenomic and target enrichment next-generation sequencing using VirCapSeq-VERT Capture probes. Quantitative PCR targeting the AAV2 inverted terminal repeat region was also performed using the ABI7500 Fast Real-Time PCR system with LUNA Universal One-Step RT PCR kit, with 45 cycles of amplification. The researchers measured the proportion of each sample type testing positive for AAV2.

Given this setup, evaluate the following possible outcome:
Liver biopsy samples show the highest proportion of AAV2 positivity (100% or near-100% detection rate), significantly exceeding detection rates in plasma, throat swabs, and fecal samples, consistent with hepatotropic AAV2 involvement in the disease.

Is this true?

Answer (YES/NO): NO